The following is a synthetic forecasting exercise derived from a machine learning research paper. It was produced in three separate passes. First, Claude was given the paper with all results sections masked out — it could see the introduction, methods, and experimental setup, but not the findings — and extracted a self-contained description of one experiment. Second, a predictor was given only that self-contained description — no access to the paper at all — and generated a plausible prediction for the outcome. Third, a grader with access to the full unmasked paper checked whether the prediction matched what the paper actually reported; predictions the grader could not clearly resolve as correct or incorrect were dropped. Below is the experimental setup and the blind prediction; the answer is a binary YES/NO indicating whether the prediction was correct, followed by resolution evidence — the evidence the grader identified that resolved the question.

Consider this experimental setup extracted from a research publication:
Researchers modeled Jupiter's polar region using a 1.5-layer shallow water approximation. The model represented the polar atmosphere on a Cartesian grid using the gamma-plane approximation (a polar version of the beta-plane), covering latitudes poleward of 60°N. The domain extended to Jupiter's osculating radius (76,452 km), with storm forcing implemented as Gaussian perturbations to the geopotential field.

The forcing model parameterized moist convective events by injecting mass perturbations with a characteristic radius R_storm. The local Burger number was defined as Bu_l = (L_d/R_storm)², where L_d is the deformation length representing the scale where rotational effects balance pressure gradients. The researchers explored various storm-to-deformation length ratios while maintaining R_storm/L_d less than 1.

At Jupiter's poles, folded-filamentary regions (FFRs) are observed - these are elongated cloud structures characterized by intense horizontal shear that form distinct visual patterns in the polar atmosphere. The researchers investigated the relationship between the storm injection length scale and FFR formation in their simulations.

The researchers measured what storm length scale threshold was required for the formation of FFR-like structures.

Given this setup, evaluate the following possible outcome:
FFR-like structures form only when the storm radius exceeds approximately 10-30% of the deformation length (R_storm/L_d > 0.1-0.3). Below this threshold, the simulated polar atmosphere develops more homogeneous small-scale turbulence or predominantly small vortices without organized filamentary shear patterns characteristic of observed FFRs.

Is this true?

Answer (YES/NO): NO